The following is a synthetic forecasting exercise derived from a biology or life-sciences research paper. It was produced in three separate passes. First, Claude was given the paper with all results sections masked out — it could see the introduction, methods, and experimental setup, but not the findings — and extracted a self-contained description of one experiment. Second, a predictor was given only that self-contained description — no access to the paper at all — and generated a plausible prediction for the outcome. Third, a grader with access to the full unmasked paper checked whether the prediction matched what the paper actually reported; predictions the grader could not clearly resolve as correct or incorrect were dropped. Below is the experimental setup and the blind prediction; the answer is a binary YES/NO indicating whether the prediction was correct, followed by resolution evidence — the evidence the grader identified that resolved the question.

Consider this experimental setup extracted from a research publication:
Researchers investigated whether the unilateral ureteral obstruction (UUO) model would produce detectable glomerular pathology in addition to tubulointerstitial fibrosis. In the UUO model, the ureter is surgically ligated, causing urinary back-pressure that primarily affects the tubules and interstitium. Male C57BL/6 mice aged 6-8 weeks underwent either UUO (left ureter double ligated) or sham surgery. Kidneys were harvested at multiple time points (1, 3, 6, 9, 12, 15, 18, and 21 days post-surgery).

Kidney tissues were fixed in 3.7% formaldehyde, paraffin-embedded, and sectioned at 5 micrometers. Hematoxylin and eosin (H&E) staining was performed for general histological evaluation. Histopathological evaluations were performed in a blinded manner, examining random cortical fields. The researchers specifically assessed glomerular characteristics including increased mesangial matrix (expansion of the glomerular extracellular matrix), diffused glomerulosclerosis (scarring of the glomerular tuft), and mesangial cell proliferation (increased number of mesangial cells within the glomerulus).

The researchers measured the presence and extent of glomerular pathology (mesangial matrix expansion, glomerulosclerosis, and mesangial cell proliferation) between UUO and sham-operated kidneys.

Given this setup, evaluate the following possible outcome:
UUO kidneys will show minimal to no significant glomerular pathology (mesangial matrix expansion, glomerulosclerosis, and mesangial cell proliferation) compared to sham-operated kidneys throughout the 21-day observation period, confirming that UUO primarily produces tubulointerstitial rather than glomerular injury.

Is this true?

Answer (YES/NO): NO